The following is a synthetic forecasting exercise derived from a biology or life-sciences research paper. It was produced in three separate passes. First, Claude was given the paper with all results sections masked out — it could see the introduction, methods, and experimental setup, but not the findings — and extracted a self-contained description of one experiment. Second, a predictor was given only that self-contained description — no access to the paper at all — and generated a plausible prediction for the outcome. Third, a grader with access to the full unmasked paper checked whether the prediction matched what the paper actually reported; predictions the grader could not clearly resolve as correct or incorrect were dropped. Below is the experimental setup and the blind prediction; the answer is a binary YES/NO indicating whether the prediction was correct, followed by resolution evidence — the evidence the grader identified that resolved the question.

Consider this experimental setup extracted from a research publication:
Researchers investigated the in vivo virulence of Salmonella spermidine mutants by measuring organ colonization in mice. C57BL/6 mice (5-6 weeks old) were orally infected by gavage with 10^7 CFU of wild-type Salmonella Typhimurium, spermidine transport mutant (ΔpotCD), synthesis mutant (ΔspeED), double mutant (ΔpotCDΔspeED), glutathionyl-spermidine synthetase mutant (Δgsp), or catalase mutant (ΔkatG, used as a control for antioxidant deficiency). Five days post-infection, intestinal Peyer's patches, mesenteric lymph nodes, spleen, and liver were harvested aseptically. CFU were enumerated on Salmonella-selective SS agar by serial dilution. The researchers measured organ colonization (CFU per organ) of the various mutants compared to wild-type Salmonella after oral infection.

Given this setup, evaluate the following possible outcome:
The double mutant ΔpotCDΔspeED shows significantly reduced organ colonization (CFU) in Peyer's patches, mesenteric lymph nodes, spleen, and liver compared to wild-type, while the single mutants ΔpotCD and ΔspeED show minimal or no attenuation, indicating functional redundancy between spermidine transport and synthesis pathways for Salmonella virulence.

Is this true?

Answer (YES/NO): NO